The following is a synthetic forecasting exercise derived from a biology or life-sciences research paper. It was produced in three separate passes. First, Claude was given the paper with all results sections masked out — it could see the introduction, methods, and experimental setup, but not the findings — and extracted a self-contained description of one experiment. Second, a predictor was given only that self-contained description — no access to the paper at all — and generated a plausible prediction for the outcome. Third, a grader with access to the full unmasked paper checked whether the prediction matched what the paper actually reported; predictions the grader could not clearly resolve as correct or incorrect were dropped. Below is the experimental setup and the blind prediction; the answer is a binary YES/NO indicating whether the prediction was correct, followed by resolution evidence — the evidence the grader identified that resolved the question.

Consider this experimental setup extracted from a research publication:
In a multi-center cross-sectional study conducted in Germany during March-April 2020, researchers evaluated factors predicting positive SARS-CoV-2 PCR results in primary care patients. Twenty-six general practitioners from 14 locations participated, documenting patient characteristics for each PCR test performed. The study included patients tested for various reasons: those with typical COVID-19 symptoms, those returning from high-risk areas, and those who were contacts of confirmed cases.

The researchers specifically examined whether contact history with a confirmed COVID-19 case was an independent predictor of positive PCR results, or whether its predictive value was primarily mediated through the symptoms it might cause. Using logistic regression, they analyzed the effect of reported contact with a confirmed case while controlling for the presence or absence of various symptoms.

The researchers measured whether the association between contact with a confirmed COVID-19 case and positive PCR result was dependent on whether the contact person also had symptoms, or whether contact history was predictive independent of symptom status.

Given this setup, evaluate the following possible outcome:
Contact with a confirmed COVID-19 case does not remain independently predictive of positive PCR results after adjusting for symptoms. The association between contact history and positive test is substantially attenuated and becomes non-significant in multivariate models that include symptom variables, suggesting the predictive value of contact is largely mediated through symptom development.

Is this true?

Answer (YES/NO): NO